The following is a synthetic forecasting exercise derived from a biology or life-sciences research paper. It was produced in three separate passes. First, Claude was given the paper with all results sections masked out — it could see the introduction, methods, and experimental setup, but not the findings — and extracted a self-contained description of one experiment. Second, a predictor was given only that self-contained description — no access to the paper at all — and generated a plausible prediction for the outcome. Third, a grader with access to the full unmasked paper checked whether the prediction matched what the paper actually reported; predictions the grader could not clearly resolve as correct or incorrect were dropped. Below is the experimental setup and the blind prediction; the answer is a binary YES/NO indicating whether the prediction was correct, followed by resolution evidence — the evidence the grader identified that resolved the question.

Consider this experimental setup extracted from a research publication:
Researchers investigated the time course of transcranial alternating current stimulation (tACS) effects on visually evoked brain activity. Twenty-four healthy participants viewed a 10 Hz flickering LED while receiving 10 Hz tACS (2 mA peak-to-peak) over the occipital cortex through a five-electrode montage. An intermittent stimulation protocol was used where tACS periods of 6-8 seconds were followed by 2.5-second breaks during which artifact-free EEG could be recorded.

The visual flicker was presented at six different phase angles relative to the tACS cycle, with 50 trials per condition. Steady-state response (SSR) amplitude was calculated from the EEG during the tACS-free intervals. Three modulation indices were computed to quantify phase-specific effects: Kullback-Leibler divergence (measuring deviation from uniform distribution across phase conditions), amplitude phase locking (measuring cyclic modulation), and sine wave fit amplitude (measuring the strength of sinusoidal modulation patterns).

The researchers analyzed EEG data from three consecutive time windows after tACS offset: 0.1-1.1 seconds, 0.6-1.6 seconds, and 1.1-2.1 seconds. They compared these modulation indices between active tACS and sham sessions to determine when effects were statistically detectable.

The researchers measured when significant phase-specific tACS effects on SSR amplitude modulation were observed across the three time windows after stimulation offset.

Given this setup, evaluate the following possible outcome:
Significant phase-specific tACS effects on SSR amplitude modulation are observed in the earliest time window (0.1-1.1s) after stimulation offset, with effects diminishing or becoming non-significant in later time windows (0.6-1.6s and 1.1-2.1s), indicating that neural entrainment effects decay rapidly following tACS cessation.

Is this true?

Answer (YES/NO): YES